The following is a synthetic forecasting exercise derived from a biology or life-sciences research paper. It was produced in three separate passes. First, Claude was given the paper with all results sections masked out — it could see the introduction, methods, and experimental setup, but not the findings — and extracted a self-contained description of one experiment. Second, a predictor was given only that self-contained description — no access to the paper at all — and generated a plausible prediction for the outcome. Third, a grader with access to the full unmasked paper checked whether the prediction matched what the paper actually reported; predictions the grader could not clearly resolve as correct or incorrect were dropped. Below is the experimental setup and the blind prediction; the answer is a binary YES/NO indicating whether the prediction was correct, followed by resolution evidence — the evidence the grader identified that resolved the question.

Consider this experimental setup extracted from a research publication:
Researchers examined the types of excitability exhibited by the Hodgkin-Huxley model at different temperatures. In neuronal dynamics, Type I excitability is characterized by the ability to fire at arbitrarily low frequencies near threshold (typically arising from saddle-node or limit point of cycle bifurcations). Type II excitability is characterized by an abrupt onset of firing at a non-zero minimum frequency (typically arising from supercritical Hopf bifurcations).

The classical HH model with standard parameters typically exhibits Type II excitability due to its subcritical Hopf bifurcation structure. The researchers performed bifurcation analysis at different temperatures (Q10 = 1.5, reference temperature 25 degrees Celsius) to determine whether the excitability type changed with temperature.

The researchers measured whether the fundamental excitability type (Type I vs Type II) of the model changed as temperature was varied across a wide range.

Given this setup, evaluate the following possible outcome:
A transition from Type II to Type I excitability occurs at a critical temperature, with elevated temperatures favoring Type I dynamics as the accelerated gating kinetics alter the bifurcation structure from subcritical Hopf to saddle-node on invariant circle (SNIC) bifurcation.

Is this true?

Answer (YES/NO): NO